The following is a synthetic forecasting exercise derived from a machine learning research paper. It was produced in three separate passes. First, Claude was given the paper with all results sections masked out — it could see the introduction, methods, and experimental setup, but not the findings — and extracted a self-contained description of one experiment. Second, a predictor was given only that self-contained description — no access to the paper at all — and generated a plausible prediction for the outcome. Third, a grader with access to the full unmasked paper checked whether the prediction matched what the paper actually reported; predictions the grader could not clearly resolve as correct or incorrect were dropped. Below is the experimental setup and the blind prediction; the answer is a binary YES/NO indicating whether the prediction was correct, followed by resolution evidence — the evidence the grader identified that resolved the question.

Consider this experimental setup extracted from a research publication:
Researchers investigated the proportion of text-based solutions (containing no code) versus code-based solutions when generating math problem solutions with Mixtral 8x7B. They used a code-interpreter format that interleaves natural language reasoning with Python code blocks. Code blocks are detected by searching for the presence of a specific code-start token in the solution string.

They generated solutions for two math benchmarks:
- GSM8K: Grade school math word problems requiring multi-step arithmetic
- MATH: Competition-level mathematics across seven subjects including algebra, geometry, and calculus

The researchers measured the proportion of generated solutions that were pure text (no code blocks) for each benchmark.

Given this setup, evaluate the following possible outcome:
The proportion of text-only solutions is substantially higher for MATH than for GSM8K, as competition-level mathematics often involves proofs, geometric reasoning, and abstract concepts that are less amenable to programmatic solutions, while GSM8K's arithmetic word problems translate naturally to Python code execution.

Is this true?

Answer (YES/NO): YES